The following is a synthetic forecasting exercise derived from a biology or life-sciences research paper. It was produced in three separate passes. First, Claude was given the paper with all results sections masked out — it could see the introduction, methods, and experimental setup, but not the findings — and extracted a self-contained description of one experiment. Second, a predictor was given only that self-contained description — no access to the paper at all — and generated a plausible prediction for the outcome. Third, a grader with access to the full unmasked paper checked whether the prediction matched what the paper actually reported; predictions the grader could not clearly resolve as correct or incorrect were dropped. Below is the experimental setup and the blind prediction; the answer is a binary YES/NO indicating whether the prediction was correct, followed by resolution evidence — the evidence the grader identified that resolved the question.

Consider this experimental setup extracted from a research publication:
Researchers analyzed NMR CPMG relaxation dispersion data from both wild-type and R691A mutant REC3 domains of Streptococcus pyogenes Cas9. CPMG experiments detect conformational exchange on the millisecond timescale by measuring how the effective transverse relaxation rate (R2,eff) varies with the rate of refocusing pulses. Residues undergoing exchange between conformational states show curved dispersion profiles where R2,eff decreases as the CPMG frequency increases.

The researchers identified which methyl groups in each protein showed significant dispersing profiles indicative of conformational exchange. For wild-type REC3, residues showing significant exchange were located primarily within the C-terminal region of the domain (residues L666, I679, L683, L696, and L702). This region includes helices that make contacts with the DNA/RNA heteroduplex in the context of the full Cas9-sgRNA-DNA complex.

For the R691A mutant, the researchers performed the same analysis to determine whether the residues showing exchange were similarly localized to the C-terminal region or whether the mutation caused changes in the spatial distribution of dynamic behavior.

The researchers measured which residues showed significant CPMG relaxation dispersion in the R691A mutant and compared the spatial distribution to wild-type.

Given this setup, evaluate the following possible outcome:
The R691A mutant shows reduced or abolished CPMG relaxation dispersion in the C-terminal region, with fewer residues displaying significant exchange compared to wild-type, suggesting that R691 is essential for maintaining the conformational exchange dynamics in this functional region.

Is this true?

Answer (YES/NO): NO